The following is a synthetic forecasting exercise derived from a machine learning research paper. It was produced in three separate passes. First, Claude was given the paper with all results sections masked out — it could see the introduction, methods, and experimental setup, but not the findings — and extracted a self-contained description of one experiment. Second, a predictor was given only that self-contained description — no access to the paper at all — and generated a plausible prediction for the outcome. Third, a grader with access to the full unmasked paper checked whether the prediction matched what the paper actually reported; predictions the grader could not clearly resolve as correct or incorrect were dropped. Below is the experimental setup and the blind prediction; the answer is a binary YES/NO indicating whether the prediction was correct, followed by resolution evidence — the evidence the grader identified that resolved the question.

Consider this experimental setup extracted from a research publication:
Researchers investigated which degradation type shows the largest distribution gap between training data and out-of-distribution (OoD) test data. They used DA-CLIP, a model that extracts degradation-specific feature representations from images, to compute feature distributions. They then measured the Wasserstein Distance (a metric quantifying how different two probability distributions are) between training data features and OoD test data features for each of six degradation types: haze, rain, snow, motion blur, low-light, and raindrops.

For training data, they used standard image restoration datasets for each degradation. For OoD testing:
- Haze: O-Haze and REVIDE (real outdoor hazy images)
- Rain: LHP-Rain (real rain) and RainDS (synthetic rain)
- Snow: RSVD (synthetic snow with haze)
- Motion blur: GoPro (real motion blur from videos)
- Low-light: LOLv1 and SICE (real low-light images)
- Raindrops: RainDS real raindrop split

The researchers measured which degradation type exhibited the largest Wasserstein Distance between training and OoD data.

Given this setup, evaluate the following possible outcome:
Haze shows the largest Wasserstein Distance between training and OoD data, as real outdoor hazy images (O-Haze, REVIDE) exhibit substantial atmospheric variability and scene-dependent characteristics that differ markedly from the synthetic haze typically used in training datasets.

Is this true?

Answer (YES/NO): NO